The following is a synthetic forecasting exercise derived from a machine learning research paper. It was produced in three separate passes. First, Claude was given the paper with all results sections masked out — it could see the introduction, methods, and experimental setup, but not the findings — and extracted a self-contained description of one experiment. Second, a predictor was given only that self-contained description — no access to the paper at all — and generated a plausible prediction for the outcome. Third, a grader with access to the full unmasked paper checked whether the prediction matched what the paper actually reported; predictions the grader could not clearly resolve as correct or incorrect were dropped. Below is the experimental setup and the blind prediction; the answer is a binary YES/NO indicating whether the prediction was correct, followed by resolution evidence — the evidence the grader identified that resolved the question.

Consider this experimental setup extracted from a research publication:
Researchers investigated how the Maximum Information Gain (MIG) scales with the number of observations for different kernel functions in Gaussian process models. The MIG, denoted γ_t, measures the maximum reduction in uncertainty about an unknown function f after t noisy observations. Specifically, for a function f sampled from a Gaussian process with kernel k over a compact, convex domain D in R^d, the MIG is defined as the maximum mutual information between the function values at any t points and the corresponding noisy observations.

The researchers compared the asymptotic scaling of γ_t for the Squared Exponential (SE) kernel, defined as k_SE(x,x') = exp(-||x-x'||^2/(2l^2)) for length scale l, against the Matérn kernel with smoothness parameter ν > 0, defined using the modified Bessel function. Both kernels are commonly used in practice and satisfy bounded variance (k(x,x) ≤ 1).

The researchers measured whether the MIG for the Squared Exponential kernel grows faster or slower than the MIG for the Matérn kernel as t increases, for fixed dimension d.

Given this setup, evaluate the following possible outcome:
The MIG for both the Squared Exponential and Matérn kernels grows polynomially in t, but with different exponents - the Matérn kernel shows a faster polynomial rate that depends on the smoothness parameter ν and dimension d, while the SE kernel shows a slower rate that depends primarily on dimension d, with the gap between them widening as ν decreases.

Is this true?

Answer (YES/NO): NO